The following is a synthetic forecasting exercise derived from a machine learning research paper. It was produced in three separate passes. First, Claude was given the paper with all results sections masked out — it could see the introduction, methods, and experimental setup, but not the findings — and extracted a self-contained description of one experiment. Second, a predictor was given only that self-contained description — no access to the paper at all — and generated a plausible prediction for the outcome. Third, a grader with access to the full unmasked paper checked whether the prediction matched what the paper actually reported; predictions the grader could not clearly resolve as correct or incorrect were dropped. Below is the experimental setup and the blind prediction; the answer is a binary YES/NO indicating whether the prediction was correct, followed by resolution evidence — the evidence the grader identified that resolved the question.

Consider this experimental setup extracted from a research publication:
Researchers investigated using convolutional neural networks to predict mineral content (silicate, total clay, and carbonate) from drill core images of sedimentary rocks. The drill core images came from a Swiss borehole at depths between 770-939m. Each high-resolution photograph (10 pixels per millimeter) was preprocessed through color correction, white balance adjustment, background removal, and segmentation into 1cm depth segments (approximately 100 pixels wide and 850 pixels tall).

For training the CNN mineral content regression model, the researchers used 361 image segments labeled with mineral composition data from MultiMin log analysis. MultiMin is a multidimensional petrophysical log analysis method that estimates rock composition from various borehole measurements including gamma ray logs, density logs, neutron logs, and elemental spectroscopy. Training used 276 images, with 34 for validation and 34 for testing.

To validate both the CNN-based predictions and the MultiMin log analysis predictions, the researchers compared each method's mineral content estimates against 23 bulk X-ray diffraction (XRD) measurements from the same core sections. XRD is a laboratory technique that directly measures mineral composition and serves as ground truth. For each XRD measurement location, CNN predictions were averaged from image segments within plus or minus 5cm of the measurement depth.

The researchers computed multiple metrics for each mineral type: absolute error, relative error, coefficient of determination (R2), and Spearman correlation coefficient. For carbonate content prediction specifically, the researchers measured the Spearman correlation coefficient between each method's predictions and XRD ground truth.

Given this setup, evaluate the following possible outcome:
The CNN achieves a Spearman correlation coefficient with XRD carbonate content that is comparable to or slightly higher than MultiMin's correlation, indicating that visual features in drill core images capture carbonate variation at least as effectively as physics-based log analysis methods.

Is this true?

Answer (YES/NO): YES